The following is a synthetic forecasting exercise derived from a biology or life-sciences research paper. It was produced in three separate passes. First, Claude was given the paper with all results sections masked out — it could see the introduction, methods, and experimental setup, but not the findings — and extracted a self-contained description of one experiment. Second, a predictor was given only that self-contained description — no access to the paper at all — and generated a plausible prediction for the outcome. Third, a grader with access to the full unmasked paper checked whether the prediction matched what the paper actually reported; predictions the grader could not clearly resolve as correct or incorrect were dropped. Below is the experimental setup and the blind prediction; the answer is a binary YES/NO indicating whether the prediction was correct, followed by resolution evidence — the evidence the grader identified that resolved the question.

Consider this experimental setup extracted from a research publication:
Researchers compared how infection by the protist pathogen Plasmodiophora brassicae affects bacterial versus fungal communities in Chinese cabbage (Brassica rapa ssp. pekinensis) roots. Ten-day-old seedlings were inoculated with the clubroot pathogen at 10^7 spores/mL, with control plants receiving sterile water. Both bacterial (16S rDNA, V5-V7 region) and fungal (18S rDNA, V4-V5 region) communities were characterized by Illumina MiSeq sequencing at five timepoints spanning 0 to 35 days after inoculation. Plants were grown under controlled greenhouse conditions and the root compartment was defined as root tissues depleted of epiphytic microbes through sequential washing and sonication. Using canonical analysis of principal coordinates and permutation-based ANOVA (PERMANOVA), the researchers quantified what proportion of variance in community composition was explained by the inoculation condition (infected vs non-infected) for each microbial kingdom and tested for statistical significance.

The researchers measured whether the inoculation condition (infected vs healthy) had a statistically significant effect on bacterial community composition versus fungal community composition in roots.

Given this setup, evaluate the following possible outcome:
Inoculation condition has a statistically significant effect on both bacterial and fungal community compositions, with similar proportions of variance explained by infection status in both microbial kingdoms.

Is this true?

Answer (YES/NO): NO